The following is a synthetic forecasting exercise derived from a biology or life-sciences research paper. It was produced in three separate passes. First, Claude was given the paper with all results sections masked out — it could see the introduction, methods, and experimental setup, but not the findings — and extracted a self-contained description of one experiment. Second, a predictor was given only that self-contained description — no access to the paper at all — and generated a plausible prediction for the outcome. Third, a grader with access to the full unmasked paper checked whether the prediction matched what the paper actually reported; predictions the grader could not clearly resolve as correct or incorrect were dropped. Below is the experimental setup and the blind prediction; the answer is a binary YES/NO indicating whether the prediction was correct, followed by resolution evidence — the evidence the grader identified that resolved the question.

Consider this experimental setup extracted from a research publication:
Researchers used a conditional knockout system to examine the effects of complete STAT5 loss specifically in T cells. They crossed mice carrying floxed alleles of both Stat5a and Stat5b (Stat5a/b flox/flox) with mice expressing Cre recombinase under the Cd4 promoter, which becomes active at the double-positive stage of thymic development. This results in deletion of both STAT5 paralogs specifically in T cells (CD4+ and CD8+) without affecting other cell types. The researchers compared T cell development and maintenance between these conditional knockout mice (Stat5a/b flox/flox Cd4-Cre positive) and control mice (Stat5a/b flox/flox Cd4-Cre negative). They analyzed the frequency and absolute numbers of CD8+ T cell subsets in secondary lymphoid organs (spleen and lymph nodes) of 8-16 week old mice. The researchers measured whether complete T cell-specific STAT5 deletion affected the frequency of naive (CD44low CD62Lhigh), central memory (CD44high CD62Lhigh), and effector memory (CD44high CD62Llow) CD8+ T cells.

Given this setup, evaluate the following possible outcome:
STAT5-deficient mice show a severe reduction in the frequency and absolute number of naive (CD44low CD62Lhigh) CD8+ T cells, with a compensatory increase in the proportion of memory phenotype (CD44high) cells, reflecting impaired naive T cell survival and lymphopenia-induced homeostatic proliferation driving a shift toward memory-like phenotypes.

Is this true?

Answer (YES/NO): YES